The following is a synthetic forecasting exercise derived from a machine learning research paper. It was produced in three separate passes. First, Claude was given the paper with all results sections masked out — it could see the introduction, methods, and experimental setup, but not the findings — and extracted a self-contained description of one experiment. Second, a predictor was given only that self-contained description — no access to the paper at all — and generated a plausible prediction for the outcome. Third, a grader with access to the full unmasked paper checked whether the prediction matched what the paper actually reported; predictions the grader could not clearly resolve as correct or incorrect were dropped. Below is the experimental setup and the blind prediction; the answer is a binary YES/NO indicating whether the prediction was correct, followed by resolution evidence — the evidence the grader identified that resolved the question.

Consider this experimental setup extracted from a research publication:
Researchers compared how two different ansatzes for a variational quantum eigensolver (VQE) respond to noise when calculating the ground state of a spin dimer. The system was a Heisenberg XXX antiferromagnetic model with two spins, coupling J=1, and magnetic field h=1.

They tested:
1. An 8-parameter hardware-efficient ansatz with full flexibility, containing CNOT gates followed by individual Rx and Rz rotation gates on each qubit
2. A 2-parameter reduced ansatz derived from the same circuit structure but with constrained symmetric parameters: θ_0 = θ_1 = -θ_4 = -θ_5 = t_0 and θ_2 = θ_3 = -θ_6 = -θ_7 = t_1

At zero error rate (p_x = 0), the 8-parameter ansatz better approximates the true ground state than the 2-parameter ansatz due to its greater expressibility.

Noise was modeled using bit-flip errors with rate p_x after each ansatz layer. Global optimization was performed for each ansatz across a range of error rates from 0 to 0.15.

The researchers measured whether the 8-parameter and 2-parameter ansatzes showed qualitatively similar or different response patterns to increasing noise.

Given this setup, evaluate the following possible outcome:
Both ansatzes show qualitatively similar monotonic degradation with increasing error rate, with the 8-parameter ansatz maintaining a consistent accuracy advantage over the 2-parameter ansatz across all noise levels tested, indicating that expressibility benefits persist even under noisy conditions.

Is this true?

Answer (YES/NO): NO